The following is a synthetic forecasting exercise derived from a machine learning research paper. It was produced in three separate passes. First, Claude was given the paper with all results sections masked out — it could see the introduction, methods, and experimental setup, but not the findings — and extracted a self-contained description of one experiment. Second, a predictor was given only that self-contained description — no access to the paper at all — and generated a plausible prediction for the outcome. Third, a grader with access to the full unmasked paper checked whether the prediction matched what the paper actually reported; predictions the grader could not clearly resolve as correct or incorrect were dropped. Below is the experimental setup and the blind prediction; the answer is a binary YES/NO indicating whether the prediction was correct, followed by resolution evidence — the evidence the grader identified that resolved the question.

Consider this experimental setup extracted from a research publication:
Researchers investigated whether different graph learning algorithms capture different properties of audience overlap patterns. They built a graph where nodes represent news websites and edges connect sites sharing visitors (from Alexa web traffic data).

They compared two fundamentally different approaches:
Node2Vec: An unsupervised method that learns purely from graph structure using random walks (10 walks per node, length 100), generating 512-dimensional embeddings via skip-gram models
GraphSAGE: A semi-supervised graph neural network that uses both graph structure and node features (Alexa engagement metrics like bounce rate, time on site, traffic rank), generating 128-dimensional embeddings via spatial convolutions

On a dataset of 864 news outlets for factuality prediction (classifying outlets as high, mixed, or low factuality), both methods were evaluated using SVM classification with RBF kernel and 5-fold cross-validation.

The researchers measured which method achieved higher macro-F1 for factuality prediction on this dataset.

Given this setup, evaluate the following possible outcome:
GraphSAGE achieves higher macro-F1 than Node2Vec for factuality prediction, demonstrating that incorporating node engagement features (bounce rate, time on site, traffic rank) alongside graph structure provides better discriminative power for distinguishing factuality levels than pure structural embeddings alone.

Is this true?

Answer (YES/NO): NO